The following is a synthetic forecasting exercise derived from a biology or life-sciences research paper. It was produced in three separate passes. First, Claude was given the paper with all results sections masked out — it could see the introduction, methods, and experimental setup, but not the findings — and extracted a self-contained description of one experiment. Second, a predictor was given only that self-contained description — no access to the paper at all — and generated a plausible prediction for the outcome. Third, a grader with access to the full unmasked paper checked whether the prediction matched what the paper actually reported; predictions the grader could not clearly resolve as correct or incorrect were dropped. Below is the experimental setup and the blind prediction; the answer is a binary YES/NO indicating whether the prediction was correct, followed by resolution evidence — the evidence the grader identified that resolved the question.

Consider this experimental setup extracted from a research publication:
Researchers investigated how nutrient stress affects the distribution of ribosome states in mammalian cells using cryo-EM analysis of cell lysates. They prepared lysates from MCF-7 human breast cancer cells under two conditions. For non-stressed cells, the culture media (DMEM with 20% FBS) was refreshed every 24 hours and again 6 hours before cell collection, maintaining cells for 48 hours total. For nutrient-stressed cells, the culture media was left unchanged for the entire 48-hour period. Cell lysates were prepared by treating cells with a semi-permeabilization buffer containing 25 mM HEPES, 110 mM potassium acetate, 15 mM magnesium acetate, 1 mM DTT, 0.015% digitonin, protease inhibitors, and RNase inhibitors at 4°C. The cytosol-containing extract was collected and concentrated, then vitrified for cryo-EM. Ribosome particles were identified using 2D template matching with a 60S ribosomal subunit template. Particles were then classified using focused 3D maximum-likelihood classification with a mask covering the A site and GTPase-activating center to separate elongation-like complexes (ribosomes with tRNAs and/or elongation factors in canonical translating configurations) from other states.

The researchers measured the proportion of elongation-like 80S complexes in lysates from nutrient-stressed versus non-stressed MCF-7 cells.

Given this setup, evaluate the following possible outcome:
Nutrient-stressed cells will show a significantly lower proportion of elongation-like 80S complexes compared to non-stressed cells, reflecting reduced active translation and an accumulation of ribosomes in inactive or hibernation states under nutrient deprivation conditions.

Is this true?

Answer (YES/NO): YES